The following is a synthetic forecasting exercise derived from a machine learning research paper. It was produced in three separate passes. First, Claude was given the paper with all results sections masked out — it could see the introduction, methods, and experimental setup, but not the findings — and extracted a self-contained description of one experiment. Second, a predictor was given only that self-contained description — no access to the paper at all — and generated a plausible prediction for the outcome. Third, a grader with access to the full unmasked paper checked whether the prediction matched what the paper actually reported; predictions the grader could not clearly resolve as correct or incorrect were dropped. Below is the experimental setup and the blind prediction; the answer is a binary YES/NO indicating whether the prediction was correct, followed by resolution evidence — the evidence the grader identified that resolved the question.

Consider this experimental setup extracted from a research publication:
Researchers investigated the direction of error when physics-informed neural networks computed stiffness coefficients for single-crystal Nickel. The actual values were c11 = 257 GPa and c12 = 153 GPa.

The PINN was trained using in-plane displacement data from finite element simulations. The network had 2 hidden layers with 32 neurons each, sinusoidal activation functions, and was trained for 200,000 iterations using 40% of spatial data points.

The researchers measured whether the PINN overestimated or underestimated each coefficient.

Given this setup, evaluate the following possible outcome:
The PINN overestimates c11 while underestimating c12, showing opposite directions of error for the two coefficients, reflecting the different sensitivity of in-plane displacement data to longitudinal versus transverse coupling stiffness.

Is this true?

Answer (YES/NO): NO